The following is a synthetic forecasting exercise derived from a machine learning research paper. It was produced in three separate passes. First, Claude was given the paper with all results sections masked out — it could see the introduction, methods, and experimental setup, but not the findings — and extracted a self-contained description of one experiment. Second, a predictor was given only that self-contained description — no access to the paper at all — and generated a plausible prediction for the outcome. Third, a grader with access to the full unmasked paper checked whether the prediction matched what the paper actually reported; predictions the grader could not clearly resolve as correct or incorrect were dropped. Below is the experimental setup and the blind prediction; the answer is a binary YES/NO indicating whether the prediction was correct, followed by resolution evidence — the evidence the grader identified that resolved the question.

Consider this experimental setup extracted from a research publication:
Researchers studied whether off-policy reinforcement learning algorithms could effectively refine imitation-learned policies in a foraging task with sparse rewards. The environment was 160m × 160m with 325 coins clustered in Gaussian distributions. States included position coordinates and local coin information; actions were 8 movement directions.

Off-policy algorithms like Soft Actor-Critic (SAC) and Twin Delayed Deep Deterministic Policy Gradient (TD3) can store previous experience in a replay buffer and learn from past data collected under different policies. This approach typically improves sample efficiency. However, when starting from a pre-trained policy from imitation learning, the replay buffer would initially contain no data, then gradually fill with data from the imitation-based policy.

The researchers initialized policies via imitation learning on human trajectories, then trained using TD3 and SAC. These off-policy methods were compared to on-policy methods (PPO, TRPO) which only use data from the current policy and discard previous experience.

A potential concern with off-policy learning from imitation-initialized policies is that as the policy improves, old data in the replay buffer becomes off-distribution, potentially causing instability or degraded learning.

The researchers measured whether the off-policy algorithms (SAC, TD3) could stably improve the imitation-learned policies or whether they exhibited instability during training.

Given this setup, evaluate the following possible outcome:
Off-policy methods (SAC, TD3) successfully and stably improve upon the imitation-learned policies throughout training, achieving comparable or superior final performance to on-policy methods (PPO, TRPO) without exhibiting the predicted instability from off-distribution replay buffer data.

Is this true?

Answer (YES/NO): NO